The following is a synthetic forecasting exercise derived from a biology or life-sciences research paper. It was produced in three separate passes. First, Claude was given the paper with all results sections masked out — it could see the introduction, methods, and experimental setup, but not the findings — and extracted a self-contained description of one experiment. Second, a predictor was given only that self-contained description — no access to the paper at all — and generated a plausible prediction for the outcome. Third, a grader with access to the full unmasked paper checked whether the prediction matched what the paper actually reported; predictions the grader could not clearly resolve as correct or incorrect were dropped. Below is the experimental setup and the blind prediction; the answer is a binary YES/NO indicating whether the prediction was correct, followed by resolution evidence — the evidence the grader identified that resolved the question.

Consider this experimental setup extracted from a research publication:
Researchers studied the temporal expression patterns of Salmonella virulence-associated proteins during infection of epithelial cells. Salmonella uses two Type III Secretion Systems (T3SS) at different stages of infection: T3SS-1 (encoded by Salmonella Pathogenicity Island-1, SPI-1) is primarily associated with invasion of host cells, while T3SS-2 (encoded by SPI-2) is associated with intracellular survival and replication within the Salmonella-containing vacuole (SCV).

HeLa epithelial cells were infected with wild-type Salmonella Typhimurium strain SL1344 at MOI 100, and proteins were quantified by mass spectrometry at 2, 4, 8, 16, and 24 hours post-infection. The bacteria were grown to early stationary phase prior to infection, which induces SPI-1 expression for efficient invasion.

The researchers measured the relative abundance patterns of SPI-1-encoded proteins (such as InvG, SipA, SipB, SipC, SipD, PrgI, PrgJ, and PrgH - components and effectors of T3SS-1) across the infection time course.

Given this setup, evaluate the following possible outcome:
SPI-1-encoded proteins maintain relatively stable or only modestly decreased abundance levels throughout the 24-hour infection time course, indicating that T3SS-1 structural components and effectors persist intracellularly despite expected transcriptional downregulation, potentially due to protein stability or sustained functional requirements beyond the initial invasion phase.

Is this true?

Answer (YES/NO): NO